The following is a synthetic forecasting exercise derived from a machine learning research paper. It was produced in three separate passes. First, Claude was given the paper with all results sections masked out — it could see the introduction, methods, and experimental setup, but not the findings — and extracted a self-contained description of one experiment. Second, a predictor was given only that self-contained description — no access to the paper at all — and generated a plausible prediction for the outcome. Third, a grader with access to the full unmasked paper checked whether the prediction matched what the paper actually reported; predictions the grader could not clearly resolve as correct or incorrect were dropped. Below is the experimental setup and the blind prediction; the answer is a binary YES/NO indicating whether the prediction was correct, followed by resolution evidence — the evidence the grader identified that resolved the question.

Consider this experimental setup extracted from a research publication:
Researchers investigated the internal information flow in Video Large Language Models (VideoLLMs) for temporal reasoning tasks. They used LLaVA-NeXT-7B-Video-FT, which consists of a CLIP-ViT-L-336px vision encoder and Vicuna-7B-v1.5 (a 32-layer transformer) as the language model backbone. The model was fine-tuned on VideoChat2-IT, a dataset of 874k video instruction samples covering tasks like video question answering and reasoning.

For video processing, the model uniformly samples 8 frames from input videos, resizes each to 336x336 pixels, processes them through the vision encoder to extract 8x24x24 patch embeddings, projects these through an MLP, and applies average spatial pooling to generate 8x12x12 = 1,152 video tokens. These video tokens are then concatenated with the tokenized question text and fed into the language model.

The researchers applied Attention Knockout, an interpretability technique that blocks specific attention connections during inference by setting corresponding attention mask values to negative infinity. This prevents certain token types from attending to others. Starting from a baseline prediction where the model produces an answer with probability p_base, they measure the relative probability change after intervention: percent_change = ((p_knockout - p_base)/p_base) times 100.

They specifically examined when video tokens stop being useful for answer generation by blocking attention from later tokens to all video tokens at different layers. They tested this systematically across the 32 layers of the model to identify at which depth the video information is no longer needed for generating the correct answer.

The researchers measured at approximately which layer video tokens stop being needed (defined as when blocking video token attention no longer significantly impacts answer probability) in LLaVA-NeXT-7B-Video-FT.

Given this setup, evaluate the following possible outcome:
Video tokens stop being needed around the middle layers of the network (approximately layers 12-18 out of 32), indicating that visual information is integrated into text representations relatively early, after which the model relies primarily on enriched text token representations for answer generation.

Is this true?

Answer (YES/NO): NO